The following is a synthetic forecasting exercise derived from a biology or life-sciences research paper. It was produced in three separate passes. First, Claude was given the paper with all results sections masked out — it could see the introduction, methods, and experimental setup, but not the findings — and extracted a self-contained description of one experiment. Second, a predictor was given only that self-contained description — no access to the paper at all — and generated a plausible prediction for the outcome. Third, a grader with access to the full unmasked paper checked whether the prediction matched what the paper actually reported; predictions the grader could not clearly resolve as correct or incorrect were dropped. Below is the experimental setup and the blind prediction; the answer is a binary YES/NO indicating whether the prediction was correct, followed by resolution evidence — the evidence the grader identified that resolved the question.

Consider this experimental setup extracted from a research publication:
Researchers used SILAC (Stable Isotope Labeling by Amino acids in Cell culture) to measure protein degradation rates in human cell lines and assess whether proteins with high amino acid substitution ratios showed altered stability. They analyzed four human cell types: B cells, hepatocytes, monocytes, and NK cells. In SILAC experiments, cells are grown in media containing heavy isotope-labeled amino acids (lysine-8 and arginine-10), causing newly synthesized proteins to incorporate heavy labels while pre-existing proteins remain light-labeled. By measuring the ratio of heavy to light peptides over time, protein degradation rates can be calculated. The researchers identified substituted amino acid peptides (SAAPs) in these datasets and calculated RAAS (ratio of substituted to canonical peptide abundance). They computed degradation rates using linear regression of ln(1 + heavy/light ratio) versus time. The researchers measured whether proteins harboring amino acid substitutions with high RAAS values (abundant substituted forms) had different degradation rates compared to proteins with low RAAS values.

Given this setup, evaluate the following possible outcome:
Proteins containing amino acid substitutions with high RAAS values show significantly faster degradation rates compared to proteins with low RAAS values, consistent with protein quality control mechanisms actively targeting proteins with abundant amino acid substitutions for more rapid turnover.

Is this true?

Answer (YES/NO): NO